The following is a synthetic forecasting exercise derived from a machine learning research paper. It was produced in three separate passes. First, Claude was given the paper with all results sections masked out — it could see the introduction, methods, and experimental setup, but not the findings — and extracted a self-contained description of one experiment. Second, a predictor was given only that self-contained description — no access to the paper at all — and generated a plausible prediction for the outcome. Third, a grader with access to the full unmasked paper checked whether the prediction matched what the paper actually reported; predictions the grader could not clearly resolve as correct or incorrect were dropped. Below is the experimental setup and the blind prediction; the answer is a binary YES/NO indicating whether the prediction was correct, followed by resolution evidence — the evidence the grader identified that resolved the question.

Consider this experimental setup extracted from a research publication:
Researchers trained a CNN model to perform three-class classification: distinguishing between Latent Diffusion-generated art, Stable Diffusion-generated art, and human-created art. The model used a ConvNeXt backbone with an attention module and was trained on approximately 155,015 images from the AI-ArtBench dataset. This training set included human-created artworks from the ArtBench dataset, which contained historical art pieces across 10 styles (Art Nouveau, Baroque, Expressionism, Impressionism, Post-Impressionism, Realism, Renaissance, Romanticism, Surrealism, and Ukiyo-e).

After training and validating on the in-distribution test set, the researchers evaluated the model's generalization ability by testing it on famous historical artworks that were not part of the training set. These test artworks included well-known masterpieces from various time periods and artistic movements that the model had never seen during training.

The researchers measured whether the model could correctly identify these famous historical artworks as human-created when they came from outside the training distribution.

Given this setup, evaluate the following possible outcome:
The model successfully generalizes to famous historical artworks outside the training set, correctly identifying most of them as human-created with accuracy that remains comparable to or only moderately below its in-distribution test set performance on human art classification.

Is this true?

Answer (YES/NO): YES